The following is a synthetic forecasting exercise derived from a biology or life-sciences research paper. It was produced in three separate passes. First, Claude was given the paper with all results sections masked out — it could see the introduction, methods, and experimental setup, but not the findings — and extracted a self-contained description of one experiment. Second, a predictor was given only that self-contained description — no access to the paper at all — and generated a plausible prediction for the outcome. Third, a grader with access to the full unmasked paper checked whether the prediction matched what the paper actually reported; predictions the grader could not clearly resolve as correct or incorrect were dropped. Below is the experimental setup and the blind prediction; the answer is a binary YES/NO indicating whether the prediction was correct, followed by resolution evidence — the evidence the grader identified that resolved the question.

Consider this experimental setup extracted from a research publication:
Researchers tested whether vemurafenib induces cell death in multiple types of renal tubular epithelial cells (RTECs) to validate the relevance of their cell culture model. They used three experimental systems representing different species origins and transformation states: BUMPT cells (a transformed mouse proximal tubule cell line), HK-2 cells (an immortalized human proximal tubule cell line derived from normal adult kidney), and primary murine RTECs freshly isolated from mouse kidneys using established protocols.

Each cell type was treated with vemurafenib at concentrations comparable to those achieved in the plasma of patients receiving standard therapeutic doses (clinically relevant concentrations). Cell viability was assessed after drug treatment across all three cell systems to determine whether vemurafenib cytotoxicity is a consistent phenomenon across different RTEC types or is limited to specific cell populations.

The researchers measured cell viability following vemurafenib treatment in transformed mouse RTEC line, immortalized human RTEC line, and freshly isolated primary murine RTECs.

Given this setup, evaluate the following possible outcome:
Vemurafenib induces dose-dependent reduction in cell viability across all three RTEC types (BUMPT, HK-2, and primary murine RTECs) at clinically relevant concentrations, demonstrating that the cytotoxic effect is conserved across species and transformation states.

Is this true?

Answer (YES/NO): YES